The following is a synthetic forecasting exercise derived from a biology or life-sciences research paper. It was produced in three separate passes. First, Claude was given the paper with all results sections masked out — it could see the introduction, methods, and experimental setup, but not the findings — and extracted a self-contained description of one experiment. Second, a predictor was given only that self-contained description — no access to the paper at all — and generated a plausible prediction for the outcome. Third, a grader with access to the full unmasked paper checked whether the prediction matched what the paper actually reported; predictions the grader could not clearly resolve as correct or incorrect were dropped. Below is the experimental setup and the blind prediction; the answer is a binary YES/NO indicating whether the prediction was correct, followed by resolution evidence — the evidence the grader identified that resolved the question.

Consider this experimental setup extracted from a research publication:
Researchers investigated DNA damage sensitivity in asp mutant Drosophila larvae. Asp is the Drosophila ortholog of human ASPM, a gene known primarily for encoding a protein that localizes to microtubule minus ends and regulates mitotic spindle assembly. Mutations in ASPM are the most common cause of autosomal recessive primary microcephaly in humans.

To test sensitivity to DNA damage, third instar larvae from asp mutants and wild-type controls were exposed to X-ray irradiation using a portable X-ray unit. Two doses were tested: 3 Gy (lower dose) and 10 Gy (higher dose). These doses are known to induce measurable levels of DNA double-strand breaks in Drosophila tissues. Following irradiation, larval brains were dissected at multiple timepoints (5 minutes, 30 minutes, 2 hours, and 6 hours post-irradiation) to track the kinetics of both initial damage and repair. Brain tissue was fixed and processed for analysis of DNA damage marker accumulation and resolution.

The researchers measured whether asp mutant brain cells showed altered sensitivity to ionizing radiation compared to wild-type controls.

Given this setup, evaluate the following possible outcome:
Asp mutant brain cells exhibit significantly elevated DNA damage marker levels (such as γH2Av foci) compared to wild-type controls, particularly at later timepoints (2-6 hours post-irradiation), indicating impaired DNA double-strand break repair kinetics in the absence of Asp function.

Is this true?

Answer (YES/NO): YES